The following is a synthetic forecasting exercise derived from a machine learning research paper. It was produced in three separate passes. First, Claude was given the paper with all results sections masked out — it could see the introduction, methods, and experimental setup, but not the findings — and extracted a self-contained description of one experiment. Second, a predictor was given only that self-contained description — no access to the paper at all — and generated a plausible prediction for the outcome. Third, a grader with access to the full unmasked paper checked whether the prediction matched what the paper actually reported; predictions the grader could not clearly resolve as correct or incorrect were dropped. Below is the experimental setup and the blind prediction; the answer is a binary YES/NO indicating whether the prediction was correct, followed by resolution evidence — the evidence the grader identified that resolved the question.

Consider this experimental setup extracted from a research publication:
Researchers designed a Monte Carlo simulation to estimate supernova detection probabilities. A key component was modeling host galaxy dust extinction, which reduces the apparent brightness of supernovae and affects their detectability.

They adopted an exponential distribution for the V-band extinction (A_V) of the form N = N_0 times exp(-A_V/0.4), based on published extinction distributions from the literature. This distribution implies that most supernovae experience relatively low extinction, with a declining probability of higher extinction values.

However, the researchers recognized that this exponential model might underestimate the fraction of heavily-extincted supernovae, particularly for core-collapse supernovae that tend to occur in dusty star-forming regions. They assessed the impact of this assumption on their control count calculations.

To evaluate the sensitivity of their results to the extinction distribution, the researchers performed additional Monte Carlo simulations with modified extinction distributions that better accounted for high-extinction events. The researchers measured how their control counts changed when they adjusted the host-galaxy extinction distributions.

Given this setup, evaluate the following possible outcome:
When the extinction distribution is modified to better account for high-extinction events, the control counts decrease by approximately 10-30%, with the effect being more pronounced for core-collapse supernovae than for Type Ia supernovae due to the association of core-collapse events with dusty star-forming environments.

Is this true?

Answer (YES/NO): NO